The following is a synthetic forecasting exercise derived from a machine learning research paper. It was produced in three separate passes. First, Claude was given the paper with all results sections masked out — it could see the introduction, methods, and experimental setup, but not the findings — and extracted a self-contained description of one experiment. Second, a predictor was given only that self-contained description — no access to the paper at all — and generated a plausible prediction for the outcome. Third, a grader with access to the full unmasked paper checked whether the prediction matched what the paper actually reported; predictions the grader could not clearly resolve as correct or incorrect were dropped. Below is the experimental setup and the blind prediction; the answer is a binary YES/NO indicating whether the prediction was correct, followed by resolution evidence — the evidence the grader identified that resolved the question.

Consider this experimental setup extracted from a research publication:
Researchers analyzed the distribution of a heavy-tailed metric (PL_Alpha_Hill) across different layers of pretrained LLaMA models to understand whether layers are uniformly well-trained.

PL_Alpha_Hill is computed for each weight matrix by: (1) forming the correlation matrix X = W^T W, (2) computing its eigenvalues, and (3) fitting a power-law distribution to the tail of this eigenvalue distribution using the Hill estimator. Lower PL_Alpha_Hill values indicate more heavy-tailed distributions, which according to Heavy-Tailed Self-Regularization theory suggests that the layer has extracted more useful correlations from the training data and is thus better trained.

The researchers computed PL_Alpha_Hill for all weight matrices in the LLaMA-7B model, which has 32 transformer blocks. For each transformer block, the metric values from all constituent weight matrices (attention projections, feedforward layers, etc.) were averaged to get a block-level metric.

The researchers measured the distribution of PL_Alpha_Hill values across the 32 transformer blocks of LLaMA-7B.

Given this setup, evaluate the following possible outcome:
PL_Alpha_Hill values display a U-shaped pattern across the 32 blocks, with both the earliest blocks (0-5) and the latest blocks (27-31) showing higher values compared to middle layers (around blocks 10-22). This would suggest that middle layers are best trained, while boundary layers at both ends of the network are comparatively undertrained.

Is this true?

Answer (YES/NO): NO